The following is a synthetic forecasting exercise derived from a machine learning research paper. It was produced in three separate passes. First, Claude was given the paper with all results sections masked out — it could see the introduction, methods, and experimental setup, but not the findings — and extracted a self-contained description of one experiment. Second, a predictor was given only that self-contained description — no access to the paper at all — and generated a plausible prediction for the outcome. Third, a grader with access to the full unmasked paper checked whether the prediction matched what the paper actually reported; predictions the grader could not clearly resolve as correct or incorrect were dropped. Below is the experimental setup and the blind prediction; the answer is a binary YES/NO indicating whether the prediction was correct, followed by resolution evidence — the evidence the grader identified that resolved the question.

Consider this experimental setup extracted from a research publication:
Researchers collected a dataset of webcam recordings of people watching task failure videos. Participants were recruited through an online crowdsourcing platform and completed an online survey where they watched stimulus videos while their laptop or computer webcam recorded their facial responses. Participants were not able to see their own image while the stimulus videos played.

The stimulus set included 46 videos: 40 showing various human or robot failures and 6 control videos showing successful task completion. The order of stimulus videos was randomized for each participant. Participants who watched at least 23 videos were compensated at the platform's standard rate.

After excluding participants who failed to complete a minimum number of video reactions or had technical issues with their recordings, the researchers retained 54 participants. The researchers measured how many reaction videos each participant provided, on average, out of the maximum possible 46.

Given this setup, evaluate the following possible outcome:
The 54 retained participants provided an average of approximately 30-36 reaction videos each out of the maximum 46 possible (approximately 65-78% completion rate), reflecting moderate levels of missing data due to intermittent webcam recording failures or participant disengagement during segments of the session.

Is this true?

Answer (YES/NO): NO